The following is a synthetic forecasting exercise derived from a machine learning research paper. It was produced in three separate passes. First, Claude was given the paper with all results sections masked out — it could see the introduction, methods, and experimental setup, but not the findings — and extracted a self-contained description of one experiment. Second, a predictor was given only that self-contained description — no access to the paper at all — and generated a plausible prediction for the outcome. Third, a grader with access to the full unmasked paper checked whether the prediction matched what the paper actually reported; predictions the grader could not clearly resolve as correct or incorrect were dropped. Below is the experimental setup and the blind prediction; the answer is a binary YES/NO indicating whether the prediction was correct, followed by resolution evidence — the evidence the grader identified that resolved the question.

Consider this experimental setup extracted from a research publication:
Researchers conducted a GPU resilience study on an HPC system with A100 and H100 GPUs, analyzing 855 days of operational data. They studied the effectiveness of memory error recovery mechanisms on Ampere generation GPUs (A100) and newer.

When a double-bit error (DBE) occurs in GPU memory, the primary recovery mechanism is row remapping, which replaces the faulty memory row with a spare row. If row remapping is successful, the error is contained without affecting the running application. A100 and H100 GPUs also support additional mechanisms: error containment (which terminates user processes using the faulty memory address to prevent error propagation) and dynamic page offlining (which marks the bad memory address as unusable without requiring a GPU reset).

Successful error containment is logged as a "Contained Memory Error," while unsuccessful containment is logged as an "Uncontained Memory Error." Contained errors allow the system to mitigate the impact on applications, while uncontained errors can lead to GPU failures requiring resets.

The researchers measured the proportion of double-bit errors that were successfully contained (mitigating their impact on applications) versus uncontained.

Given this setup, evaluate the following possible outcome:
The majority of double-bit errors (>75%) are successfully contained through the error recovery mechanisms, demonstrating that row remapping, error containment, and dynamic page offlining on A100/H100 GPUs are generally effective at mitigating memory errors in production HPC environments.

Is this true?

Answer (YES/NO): NO